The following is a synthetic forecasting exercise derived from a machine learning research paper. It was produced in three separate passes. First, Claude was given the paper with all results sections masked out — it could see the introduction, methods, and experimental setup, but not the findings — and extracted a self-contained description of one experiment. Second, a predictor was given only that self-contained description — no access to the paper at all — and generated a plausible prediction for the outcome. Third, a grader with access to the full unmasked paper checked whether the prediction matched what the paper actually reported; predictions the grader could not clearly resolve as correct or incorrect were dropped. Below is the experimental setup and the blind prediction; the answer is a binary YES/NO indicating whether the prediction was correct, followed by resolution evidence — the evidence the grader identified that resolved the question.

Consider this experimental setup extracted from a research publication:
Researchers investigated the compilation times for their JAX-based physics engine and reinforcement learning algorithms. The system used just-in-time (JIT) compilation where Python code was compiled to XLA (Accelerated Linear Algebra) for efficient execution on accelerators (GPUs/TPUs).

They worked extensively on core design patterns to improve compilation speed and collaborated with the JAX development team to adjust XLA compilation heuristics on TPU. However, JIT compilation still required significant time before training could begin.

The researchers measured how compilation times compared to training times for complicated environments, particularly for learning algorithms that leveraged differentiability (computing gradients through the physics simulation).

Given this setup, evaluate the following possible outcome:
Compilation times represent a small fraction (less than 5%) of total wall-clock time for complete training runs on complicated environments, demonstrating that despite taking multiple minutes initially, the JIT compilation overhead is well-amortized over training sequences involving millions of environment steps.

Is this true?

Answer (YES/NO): NO